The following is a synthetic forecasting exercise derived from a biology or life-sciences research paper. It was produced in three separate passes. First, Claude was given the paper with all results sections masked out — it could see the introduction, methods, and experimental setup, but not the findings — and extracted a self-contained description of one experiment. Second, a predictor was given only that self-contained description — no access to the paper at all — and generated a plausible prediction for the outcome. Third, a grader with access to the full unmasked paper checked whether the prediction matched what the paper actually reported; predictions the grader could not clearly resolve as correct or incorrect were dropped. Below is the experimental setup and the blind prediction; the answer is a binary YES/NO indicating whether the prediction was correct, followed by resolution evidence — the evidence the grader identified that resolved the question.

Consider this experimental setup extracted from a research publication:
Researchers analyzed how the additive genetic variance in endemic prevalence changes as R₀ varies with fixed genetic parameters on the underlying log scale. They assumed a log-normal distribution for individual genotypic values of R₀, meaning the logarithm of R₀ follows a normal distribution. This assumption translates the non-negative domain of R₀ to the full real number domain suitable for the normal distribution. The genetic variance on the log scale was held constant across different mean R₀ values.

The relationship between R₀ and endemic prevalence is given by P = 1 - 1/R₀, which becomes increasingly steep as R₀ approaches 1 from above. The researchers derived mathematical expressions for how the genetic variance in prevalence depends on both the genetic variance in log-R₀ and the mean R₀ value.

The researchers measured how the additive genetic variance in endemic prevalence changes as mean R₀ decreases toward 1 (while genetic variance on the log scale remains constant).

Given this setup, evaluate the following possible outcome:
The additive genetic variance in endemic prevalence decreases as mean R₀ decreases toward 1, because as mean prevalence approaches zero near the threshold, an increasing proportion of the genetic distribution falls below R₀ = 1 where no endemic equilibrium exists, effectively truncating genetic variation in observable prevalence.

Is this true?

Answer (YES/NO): NO